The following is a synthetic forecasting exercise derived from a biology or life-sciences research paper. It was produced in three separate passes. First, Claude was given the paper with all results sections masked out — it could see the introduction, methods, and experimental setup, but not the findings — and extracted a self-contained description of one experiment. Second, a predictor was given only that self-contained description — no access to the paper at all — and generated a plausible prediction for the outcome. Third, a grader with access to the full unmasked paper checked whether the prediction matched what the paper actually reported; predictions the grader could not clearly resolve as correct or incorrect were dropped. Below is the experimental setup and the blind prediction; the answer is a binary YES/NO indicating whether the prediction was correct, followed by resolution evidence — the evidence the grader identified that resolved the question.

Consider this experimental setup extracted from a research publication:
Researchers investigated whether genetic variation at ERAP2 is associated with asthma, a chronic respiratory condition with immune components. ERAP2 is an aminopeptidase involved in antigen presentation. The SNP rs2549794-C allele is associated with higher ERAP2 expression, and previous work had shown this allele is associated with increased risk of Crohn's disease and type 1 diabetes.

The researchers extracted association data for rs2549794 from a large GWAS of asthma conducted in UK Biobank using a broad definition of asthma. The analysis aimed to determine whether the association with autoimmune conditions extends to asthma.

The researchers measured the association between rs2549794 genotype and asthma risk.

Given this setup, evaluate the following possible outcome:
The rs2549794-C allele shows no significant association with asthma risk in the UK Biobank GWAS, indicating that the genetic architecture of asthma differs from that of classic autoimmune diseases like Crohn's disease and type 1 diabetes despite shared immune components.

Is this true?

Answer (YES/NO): YES